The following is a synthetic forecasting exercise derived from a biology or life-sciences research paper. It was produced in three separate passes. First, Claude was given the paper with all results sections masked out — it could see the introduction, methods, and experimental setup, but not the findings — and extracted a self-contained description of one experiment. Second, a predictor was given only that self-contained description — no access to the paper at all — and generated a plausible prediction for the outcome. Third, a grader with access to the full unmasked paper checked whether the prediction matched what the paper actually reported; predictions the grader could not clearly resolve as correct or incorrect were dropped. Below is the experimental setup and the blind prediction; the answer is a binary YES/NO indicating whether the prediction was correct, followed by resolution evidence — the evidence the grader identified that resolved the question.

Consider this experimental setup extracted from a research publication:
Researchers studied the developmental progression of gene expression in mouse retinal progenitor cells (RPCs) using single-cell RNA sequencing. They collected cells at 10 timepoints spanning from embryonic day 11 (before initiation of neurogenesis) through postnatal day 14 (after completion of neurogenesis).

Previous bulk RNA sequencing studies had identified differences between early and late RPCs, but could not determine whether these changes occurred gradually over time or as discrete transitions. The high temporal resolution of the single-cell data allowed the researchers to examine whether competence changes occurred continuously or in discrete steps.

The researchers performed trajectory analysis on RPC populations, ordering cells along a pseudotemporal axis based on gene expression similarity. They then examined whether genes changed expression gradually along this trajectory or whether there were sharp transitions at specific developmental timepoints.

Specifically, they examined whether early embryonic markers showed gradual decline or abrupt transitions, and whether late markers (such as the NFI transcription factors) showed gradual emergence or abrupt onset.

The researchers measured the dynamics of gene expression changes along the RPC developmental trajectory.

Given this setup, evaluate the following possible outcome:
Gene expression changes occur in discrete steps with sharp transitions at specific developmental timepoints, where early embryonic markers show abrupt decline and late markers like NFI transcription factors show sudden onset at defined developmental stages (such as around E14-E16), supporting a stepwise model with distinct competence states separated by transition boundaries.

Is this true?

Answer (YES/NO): NO